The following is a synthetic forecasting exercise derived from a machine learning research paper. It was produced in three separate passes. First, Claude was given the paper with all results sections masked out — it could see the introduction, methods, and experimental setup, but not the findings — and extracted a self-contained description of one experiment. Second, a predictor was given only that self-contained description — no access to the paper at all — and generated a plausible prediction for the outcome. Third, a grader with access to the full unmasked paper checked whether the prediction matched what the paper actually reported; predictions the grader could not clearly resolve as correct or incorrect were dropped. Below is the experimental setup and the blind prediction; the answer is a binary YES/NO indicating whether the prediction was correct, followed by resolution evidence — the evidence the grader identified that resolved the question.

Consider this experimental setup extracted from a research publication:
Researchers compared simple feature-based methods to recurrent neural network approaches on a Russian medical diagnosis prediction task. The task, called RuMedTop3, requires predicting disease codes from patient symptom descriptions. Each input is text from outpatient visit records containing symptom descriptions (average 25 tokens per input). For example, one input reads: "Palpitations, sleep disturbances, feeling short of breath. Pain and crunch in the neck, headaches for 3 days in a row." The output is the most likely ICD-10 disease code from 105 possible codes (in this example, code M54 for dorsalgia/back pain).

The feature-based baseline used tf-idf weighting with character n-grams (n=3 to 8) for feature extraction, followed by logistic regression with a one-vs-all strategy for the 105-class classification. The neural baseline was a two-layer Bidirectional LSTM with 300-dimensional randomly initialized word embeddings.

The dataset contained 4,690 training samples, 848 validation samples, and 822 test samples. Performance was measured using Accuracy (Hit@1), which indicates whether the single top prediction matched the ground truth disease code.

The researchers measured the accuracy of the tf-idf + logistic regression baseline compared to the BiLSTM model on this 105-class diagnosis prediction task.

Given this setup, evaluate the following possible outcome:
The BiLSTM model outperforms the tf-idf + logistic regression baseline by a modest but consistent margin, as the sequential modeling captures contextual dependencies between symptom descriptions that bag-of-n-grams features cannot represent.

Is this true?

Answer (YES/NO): NO